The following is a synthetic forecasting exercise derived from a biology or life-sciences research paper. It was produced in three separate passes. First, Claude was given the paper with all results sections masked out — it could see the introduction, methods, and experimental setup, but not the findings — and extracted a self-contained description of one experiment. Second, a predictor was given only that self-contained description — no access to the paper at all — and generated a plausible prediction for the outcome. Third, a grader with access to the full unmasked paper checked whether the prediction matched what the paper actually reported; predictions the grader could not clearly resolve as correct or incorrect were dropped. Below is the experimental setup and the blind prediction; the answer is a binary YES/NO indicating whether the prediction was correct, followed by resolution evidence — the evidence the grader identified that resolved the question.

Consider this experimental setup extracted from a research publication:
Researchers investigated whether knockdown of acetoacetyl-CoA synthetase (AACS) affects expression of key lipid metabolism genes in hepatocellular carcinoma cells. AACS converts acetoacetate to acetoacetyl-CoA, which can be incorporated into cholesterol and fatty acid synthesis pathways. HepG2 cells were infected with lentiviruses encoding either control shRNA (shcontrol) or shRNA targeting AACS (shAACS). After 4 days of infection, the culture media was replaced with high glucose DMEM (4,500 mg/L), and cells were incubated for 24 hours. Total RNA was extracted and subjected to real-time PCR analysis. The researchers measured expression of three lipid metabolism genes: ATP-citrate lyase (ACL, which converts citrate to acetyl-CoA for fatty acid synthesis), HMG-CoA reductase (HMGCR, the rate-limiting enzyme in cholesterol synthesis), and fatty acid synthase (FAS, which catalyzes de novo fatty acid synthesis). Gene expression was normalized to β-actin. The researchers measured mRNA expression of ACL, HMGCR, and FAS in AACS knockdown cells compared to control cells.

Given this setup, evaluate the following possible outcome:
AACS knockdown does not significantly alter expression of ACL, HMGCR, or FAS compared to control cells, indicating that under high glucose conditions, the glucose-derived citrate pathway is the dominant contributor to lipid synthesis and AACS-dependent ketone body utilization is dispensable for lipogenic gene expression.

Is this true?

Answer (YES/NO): YES